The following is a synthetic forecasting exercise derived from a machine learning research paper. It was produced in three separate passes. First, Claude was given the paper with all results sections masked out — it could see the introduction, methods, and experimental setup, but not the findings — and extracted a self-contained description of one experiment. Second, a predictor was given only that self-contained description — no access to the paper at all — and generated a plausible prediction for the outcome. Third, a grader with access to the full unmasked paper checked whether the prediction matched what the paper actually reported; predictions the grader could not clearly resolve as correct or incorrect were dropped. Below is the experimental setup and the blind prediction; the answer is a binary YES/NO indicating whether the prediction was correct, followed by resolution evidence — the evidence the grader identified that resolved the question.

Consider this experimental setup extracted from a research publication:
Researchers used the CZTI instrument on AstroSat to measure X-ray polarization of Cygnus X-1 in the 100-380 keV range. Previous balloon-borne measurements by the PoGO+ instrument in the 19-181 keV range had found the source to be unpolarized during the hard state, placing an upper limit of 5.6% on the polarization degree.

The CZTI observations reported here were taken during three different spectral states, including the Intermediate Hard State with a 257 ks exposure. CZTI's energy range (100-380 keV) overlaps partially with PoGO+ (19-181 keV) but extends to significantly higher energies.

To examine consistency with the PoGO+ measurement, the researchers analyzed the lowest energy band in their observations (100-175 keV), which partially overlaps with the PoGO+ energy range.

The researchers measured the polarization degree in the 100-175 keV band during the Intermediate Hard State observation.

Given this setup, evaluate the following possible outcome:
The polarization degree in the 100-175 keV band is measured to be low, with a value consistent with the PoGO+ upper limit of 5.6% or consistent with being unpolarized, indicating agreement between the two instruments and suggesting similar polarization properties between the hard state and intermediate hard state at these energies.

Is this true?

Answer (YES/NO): YES